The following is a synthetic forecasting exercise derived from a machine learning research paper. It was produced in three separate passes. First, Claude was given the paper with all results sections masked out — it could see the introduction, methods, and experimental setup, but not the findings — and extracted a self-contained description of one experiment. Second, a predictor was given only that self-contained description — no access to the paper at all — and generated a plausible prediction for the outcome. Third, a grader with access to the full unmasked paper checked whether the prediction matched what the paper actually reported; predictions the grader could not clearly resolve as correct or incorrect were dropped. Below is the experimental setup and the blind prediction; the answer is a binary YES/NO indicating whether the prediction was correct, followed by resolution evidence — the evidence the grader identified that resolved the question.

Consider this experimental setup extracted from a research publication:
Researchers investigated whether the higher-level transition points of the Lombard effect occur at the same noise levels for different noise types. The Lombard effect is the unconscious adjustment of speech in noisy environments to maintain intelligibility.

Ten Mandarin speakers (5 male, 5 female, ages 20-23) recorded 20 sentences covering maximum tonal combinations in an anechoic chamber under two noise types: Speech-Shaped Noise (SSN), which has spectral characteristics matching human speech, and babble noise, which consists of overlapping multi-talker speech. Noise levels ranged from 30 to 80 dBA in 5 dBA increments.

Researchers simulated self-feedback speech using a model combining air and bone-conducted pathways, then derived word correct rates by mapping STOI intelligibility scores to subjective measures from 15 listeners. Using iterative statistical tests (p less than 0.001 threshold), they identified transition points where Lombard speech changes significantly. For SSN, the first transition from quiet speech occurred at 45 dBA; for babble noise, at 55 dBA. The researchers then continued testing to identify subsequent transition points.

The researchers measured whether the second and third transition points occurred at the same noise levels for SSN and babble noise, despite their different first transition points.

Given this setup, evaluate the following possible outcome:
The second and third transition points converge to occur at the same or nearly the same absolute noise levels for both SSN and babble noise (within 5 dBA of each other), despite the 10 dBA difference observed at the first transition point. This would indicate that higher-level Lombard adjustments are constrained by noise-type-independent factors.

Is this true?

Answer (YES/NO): YES